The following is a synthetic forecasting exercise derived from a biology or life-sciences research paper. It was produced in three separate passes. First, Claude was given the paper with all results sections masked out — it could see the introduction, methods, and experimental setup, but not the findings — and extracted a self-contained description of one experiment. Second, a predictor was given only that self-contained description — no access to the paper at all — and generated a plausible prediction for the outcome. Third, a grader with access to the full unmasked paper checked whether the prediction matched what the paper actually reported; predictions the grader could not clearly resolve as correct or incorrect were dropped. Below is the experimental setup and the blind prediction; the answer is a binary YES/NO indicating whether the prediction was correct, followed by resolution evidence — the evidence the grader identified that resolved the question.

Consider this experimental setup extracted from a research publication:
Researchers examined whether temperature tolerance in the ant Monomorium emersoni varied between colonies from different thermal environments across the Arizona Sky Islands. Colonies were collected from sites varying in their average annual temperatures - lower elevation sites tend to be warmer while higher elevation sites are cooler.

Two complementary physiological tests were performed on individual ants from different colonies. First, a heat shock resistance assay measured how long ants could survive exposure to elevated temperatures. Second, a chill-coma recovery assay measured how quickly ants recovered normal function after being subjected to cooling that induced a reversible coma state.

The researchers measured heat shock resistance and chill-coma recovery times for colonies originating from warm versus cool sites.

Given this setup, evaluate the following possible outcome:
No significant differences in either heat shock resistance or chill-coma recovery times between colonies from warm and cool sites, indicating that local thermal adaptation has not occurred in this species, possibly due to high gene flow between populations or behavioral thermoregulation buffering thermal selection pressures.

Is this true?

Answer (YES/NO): NO